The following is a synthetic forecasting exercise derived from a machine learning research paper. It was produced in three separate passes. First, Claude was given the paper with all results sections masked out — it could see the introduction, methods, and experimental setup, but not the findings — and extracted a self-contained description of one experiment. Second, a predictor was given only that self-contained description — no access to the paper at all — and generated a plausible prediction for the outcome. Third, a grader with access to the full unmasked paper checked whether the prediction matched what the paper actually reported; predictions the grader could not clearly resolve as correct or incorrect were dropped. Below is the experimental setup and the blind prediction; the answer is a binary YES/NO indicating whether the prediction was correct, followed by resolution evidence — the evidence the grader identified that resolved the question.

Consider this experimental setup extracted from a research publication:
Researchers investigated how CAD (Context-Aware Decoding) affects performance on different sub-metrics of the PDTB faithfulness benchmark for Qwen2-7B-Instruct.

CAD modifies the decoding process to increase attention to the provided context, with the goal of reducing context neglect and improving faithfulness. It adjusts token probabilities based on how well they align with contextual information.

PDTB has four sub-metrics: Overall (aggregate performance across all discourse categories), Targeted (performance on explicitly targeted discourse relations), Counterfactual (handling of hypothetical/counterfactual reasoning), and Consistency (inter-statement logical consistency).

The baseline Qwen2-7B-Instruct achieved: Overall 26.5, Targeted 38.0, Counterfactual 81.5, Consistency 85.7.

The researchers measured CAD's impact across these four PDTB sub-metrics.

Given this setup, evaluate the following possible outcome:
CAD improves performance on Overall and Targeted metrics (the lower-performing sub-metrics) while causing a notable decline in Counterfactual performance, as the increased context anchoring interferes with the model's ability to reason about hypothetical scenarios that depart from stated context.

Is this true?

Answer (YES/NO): NO